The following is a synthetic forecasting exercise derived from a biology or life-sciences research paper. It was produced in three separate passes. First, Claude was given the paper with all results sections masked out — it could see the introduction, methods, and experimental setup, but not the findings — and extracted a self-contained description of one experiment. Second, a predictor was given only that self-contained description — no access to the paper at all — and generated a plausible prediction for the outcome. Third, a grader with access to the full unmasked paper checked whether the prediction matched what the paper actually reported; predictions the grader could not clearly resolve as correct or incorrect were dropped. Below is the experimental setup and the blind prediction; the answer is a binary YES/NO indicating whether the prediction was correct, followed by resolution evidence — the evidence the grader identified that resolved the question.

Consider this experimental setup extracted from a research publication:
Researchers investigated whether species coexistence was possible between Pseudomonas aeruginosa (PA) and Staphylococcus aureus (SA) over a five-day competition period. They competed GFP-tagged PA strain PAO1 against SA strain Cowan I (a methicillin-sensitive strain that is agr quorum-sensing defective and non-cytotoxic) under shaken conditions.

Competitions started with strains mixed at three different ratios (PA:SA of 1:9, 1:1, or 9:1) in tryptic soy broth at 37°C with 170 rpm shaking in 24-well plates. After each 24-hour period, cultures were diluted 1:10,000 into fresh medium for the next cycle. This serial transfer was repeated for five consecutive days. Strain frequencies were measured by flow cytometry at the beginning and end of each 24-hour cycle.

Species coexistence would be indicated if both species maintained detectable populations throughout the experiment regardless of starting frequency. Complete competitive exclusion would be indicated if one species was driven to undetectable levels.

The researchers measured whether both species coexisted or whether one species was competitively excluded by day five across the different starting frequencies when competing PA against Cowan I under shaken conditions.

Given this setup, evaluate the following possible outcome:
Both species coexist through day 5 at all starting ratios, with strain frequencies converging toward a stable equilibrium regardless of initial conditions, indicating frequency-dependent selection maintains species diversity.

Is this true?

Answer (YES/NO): NO